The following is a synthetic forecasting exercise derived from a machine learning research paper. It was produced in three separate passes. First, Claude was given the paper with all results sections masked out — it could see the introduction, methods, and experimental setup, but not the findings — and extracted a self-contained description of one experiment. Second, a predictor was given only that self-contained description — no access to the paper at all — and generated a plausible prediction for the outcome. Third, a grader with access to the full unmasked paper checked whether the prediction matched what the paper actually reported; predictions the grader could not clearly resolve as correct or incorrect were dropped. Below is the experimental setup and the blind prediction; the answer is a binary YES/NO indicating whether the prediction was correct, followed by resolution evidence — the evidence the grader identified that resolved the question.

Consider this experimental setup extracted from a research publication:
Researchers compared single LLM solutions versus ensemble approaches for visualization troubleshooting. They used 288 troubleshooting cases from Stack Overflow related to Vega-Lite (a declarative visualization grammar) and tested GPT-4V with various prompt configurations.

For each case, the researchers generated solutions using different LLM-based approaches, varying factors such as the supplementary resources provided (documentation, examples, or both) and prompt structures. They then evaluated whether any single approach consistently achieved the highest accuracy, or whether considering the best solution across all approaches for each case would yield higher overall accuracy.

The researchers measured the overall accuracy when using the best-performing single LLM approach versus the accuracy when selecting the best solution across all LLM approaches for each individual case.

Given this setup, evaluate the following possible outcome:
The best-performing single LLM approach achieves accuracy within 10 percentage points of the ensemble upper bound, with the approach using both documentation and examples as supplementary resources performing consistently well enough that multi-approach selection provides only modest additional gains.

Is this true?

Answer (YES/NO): NO